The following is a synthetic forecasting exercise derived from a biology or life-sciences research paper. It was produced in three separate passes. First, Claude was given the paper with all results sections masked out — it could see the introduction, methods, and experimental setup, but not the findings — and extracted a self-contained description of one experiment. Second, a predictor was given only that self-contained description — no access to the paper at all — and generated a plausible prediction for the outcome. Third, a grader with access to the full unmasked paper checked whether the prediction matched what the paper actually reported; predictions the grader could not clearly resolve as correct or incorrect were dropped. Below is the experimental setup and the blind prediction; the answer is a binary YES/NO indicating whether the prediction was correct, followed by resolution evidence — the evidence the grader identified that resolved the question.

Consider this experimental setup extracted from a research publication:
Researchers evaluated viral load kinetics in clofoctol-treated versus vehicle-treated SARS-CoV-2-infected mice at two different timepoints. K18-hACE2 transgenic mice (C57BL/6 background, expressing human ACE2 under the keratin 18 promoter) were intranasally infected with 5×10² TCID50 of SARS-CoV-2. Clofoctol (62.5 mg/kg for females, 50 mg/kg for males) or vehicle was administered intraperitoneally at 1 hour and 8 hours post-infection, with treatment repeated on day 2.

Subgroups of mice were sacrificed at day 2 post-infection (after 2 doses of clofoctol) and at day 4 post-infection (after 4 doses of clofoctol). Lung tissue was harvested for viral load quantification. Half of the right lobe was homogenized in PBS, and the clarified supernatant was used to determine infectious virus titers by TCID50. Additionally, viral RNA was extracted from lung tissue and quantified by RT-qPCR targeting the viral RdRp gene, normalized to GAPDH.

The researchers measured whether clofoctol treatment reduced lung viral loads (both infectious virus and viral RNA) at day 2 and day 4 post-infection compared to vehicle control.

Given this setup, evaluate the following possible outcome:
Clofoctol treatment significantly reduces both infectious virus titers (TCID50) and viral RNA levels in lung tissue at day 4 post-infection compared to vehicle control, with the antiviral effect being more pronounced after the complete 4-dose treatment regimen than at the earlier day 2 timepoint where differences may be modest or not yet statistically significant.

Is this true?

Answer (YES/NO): NO